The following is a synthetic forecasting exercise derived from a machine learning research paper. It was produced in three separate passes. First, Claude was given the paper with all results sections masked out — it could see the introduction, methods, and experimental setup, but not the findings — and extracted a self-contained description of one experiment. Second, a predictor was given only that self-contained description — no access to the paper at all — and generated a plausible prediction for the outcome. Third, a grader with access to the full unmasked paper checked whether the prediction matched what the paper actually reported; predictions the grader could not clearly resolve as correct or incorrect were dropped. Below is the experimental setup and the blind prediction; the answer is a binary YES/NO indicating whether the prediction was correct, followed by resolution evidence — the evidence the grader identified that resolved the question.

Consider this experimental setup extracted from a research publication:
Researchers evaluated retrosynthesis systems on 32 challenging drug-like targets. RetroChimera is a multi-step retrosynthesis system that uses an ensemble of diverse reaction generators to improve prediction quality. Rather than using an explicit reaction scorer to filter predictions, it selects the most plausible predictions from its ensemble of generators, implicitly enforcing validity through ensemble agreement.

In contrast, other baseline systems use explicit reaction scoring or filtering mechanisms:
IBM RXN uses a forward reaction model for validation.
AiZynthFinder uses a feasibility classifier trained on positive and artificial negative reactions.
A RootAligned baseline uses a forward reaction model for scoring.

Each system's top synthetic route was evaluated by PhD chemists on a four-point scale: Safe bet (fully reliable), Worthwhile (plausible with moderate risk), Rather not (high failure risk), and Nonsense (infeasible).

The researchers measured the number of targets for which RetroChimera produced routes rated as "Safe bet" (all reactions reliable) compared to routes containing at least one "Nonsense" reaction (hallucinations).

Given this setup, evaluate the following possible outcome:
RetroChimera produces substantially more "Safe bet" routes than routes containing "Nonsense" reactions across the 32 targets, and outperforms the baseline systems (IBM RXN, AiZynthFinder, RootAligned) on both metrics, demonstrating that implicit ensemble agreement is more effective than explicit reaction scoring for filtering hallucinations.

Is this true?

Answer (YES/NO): NO